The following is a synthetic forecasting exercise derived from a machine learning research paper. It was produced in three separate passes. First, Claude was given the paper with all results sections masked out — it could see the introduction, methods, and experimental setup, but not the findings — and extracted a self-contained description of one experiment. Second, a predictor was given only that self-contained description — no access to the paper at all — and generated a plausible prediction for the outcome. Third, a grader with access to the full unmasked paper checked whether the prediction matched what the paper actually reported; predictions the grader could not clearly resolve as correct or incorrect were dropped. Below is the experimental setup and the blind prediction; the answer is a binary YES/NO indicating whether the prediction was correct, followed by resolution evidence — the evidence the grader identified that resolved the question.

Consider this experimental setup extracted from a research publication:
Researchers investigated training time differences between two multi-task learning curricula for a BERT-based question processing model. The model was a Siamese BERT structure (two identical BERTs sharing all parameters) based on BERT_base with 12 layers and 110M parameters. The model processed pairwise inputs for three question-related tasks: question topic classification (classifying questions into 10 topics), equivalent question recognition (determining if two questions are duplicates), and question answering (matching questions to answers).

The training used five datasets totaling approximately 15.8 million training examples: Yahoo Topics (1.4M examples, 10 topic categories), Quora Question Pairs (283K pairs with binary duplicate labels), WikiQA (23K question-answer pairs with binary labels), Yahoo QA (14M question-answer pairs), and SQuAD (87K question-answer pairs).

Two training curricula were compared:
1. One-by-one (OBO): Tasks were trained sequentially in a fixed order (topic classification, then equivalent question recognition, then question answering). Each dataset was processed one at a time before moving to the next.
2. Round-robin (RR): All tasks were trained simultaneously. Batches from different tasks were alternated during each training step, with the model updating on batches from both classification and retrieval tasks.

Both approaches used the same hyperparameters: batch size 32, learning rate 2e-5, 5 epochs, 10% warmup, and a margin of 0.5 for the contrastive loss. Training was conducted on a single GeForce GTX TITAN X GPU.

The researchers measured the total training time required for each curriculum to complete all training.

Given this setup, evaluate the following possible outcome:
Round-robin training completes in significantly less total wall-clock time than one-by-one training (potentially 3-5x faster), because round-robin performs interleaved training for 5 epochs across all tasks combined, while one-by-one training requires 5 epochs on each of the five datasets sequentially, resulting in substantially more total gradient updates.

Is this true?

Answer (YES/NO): NO